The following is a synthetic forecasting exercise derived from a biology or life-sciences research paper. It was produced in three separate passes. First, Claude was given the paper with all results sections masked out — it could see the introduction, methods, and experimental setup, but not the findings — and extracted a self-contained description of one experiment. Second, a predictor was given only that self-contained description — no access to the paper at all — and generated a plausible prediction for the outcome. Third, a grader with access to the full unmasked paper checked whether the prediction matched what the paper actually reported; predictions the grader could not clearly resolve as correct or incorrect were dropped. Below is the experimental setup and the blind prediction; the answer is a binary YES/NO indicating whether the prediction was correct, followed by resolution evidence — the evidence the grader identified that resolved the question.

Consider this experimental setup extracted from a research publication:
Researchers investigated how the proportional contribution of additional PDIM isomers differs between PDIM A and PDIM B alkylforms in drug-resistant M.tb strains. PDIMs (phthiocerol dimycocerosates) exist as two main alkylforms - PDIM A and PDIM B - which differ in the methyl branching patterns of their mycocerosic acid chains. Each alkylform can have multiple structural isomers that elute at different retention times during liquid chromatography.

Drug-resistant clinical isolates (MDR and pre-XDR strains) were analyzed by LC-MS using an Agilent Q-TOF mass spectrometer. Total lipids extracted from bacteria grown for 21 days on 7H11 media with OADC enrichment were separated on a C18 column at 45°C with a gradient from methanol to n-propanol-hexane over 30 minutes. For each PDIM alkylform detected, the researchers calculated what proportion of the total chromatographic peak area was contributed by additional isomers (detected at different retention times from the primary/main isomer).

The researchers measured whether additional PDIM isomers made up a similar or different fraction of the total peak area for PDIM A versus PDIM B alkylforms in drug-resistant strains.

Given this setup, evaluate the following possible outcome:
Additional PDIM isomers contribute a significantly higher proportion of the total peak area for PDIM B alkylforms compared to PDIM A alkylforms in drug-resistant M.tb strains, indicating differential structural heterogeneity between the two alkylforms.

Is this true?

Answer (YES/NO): NO